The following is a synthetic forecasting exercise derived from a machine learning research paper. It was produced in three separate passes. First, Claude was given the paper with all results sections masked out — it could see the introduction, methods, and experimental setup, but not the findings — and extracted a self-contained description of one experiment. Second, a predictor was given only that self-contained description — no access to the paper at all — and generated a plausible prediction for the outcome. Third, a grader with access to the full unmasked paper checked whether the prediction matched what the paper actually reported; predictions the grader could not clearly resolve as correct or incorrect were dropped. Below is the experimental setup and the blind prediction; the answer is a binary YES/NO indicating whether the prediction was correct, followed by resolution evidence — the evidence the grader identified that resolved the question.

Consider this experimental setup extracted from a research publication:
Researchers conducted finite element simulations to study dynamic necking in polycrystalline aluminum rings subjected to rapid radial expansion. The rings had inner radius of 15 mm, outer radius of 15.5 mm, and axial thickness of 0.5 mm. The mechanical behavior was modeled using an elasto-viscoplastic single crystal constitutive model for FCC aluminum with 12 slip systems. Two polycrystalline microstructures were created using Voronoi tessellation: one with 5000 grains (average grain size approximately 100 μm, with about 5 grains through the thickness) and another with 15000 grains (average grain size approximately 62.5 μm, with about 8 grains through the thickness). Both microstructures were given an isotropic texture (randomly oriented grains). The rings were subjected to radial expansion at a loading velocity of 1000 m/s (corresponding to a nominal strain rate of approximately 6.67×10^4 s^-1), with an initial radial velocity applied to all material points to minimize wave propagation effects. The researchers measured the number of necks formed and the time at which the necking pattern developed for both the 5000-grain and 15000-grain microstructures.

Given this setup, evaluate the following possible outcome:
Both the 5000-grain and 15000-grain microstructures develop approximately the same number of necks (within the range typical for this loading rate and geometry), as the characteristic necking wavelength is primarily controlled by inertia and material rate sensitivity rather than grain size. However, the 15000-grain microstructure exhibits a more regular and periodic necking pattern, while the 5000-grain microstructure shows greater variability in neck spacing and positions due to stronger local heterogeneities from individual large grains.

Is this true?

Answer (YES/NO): NO